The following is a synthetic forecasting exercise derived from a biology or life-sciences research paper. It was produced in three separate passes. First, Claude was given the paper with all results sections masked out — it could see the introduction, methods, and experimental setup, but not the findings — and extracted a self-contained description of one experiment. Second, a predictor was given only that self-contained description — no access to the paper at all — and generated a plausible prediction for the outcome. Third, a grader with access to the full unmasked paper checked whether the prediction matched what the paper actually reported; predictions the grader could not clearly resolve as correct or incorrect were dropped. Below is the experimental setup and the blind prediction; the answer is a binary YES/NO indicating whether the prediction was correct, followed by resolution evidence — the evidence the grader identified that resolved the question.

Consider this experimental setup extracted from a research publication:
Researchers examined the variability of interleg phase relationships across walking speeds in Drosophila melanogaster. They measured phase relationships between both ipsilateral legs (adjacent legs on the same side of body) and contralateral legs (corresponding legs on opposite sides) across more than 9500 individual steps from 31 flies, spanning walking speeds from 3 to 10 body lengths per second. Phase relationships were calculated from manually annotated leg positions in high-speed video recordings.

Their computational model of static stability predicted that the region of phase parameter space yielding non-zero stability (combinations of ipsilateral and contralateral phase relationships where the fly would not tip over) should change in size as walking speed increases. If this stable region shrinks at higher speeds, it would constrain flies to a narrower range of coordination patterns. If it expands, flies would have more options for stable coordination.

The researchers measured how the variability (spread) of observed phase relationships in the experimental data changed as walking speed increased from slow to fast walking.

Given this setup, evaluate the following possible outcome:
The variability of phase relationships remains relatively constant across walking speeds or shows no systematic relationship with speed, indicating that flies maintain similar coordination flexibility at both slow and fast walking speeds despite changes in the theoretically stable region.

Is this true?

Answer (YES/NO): NO